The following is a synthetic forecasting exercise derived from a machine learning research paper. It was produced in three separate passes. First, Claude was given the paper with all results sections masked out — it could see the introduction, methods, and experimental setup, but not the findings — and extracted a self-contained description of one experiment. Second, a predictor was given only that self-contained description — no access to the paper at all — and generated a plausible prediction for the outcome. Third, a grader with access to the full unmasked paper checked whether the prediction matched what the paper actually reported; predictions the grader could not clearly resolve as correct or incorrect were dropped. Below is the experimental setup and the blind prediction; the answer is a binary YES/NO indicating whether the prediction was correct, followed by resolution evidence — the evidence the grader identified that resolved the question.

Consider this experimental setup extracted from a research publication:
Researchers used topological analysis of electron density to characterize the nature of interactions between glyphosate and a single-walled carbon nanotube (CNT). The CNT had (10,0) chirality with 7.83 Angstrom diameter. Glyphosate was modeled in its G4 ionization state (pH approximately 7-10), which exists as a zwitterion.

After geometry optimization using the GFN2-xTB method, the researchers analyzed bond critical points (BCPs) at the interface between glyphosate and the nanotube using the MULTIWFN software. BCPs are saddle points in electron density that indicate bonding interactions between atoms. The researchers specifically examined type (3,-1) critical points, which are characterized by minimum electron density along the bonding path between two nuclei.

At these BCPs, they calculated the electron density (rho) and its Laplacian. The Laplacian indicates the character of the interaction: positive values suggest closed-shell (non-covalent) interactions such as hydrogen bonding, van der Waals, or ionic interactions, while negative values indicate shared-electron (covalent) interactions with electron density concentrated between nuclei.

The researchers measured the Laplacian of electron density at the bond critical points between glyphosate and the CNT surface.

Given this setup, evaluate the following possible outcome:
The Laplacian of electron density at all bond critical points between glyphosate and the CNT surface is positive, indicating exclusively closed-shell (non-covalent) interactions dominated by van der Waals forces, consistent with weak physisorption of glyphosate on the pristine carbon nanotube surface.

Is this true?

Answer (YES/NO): NO